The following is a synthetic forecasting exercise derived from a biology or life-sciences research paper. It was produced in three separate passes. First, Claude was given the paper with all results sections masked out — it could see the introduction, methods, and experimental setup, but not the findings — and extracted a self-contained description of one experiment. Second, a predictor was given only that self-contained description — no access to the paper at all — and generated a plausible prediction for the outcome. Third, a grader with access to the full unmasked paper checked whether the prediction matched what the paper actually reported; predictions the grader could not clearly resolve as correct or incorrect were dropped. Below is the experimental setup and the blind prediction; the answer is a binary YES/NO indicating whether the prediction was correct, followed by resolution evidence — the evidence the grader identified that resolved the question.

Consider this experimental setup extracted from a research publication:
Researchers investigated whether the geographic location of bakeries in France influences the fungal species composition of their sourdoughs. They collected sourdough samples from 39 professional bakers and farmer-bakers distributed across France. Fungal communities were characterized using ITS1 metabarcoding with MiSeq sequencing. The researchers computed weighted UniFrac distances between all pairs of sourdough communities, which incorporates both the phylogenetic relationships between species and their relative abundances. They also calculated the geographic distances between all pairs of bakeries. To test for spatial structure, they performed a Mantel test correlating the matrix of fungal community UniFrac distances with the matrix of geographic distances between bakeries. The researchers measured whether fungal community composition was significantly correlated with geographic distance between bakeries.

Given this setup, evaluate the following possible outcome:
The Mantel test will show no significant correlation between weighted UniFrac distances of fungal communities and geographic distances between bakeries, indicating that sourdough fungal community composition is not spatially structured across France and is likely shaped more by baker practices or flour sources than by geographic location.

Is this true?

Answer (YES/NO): YES